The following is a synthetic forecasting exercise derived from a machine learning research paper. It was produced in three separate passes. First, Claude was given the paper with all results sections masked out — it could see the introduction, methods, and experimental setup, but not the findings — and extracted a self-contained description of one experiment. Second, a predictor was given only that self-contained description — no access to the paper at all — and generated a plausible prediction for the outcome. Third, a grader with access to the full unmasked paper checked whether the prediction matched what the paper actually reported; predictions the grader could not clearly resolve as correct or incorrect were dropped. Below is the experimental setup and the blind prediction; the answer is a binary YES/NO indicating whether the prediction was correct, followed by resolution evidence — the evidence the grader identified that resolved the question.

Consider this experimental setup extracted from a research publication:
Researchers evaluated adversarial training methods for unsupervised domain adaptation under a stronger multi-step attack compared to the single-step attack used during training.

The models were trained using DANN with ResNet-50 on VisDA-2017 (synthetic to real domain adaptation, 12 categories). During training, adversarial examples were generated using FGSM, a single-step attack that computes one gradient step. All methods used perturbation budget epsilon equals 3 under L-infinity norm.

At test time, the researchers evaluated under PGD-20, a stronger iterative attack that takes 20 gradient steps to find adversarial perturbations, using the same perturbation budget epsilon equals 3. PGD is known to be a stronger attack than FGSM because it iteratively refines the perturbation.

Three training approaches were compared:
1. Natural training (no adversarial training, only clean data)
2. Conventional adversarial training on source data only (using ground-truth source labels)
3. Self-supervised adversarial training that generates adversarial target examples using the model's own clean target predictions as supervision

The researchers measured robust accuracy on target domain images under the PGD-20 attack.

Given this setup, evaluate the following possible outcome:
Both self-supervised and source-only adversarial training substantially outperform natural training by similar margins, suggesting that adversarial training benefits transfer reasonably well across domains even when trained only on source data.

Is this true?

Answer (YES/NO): NO